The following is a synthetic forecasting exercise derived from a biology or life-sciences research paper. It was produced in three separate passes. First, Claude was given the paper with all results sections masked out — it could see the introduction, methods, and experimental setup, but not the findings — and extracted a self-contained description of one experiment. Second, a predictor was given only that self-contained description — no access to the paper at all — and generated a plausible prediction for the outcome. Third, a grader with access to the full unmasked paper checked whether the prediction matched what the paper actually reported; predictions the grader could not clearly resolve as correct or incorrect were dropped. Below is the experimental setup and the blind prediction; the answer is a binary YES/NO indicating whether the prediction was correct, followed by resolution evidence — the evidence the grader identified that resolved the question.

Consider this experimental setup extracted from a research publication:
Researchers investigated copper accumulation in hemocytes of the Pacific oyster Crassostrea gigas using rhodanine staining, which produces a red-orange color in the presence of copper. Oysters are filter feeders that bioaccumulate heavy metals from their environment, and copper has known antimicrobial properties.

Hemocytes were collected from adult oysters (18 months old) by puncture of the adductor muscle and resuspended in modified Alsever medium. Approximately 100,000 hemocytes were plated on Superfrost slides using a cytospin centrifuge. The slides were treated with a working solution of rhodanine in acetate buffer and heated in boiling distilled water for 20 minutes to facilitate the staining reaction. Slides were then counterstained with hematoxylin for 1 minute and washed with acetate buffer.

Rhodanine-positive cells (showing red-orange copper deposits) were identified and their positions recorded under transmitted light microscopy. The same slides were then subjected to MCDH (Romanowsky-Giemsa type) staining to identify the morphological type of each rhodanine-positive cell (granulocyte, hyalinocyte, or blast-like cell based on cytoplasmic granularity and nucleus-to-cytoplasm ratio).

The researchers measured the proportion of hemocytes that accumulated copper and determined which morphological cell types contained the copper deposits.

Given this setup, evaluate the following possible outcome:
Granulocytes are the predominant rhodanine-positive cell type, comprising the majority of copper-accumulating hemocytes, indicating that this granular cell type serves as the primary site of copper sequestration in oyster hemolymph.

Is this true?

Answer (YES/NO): YES